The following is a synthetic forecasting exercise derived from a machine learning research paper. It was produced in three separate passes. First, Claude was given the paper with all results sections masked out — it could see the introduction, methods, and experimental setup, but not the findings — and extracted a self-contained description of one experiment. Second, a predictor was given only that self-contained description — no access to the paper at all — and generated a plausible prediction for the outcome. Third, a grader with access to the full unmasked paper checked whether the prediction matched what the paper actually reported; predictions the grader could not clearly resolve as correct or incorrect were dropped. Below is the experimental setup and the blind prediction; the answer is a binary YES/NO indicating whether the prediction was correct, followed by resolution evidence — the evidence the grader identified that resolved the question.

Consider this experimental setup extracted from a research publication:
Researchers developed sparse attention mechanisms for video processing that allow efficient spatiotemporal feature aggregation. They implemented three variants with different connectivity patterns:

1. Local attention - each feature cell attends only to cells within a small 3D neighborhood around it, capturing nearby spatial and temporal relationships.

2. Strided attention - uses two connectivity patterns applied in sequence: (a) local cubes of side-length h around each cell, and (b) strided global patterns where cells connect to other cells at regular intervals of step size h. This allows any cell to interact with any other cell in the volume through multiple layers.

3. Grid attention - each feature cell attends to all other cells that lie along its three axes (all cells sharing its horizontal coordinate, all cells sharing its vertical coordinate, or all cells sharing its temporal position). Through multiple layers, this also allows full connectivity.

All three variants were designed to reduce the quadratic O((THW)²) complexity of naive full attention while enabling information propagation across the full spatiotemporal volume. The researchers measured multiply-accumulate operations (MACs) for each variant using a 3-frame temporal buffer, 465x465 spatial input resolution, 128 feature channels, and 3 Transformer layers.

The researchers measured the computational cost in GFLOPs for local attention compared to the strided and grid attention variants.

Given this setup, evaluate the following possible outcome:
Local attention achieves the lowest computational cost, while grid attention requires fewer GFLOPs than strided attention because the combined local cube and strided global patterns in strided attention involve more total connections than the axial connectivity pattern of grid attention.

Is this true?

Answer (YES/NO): NO